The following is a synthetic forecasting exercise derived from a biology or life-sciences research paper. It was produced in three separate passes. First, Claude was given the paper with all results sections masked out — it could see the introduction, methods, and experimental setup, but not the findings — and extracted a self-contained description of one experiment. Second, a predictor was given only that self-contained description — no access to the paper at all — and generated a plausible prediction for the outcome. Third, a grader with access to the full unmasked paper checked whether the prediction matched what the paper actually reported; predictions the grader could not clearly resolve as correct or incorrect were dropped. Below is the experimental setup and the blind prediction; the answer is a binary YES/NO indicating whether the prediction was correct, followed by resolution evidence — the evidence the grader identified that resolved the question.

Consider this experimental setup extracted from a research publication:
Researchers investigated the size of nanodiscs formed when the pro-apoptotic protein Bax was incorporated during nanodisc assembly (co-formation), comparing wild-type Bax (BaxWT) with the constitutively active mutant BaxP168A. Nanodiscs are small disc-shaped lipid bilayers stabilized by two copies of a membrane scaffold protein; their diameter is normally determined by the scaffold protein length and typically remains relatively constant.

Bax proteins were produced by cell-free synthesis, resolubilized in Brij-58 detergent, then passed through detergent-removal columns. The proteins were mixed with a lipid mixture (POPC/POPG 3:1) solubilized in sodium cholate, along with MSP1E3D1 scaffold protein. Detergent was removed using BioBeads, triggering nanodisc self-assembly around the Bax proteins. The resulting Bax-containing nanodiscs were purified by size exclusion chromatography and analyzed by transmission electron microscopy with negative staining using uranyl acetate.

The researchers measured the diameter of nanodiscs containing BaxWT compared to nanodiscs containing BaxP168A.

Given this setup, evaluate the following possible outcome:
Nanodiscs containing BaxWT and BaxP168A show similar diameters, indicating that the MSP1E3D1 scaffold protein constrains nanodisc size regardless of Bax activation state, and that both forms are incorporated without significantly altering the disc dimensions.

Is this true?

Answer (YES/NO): NO